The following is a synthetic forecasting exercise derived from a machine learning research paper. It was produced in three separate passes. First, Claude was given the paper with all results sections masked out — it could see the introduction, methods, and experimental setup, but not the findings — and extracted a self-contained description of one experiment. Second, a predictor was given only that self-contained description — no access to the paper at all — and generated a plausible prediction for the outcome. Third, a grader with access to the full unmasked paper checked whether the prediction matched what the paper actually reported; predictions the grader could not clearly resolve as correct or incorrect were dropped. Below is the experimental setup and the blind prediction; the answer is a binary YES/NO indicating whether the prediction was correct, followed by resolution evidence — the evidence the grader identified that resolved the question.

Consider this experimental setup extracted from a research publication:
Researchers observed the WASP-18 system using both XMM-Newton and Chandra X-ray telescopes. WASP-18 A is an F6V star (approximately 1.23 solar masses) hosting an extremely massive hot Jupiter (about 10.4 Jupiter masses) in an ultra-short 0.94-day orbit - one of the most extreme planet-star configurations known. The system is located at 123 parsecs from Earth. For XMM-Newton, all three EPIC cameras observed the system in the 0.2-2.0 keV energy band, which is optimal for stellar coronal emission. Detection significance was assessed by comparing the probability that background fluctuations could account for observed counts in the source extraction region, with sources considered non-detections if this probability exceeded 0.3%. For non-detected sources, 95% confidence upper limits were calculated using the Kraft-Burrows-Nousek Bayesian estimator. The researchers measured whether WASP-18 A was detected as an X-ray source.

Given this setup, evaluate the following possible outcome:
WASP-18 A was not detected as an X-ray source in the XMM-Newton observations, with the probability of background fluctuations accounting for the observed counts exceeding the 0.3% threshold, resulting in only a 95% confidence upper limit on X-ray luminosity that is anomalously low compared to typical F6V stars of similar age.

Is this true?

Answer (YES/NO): NO